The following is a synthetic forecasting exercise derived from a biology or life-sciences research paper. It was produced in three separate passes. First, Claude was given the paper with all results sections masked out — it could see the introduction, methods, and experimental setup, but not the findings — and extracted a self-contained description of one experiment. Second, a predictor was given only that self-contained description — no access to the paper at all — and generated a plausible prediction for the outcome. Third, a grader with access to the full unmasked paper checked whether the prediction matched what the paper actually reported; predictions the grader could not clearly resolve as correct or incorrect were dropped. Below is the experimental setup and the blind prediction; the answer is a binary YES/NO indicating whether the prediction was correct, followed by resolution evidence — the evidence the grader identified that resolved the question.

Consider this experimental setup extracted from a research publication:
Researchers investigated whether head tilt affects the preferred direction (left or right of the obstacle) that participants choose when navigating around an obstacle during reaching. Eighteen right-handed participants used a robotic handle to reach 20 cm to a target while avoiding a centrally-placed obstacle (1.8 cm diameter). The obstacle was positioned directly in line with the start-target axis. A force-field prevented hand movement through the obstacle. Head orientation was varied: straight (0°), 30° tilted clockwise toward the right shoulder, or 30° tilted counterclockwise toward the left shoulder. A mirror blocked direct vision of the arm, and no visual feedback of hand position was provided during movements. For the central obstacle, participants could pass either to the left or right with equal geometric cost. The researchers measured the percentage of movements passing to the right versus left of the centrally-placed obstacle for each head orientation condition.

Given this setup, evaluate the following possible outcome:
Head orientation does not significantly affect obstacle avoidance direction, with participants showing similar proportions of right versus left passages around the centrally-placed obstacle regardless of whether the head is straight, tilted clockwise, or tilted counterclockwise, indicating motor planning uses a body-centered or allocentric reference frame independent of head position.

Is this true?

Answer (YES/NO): NO